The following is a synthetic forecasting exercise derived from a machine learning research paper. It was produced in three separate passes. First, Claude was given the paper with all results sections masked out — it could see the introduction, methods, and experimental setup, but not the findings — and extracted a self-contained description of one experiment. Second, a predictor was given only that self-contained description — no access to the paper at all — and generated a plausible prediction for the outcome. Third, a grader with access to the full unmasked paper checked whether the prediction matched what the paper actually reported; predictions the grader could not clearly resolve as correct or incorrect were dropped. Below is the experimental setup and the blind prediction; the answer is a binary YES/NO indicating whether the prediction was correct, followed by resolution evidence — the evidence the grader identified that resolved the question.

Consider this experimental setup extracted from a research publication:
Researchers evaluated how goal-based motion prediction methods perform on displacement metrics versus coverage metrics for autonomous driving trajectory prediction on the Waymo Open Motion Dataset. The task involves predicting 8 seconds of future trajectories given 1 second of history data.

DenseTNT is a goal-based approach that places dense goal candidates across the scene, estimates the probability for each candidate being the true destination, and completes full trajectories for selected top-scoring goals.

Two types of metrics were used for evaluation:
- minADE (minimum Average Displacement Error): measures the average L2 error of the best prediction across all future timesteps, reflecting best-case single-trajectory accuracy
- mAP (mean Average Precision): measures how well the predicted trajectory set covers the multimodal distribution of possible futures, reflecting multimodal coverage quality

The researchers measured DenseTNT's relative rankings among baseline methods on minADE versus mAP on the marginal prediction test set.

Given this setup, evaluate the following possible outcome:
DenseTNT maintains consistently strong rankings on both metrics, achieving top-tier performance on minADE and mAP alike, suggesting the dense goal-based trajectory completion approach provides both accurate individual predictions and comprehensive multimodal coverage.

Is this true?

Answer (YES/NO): NO